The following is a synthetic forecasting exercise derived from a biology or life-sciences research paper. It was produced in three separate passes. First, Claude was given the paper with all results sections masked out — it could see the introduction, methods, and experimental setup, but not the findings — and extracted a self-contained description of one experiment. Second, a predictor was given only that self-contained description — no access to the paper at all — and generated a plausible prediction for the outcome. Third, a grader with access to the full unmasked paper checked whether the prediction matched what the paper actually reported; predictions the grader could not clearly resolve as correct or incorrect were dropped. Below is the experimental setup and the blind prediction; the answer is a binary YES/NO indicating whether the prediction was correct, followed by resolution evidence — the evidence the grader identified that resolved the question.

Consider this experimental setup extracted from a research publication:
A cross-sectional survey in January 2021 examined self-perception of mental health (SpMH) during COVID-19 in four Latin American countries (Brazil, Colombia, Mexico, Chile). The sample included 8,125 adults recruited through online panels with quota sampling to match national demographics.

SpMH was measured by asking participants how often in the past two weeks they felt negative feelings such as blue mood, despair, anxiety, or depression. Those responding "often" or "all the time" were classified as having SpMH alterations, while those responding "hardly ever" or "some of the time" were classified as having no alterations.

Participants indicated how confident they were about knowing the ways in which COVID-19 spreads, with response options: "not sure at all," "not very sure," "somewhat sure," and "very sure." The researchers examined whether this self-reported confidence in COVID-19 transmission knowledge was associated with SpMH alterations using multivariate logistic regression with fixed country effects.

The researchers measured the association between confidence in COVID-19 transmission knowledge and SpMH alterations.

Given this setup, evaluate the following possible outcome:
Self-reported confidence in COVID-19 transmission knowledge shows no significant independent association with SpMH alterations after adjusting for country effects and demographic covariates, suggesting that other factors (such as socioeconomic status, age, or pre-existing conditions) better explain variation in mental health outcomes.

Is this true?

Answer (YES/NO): YES